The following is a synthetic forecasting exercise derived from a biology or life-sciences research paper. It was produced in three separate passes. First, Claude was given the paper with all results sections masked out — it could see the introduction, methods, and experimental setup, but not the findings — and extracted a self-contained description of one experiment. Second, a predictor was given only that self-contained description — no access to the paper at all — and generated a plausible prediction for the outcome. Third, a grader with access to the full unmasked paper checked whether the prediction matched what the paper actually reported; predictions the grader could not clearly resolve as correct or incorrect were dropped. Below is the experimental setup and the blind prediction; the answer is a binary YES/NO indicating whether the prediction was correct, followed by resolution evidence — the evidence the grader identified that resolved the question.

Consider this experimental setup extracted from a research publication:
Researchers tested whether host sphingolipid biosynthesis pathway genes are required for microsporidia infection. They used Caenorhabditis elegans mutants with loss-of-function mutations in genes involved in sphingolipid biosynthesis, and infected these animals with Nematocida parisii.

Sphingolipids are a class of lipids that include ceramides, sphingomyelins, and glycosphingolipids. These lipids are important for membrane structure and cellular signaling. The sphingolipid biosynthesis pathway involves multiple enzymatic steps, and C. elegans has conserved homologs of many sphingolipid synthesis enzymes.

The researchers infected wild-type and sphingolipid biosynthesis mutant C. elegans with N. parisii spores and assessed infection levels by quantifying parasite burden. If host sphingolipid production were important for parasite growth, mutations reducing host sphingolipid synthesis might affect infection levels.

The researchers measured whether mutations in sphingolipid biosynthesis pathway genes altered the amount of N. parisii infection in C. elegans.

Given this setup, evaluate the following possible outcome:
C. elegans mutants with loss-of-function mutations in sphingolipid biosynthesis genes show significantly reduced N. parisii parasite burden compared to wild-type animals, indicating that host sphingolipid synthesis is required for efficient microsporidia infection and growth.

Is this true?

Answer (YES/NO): NO